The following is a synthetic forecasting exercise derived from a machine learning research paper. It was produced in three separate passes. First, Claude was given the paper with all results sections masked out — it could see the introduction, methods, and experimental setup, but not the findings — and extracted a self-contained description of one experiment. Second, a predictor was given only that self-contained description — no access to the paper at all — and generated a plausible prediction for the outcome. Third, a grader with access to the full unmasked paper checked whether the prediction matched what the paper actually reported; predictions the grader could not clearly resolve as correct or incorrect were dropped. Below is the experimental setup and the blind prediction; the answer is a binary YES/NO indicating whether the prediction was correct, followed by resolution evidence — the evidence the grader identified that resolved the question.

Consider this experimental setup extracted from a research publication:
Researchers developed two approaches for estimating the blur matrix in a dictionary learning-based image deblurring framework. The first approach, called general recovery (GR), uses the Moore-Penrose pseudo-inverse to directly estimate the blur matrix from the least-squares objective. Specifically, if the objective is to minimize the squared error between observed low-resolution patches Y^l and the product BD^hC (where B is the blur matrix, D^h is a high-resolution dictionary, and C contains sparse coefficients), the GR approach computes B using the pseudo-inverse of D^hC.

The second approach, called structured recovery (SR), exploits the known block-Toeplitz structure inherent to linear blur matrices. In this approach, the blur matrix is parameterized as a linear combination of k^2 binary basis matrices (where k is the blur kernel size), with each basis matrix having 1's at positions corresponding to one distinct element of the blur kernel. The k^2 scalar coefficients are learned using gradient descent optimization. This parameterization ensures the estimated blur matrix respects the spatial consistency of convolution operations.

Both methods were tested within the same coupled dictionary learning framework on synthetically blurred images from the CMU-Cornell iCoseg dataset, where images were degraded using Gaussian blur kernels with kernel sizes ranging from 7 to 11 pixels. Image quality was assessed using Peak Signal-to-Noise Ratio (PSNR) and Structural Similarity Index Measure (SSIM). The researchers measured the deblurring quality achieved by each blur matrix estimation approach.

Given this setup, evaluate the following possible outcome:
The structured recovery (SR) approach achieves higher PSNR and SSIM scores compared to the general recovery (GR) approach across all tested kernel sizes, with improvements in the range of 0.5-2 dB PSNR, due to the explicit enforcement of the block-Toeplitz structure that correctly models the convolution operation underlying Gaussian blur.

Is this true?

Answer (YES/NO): NO